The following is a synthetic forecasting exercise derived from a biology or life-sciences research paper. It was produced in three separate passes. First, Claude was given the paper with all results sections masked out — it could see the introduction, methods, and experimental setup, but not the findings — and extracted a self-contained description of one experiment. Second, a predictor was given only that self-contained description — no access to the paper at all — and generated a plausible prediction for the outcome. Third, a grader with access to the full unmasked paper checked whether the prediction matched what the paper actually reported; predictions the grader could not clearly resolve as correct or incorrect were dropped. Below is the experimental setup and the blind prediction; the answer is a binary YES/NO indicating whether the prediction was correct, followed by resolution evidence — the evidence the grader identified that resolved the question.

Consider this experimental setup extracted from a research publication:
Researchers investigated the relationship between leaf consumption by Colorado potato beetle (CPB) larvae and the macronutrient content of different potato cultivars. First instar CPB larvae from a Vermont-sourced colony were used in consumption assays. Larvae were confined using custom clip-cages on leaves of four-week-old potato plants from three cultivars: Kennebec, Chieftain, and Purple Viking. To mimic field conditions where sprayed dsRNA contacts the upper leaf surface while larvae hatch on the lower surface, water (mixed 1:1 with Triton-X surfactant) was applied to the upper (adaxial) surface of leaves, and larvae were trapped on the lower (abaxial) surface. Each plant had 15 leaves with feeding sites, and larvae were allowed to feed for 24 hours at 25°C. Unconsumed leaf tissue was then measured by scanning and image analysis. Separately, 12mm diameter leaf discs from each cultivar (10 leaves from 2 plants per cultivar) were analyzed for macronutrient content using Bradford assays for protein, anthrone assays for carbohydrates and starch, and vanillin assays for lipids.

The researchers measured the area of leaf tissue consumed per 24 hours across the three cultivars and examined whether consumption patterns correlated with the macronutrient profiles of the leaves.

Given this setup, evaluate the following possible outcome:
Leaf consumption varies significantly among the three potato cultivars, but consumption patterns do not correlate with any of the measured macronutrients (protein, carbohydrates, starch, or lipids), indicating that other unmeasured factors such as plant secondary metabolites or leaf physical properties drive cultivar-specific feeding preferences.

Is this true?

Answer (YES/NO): NO